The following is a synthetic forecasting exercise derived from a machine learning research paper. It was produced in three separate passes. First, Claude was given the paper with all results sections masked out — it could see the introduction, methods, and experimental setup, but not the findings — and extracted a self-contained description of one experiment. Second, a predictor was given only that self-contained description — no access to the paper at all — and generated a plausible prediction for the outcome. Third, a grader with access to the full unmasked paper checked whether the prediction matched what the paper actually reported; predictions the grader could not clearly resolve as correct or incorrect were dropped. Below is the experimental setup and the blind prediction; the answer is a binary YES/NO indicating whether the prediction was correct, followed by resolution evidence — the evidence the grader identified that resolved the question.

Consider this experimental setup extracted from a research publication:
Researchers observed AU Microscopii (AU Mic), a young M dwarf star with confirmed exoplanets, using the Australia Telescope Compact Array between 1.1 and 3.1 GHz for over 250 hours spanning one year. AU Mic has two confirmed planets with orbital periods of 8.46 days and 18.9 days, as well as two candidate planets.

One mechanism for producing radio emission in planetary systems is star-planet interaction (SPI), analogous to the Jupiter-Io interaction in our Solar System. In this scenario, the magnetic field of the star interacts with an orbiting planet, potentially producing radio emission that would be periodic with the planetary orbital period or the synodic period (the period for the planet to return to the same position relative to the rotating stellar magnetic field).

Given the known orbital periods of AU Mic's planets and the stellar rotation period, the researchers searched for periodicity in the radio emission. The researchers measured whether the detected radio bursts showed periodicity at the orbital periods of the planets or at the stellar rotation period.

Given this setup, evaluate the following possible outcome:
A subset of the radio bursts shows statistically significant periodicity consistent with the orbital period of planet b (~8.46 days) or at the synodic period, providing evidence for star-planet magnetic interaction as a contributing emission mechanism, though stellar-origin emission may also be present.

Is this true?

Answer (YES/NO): NO